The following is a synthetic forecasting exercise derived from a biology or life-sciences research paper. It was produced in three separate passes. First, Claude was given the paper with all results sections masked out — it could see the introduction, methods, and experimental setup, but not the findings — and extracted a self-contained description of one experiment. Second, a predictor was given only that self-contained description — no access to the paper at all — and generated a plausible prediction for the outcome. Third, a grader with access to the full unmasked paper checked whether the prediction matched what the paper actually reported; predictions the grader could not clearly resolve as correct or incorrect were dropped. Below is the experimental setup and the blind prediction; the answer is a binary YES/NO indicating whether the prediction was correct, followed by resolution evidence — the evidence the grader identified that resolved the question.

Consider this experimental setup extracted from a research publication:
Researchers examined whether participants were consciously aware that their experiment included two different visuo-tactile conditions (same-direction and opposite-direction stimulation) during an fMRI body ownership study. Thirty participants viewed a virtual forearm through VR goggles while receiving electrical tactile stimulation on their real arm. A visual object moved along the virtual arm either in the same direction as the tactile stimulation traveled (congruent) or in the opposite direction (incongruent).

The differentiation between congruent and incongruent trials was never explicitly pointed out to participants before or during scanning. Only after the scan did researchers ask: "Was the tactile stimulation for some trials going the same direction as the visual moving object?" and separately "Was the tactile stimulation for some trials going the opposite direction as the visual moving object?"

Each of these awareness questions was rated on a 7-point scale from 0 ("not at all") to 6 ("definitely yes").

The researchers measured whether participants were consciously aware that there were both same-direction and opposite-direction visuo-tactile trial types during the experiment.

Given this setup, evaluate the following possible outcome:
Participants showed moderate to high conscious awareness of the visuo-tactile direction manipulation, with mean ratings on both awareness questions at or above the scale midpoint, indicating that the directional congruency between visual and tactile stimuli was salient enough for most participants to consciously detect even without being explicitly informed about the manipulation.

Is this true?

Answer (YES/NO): YES